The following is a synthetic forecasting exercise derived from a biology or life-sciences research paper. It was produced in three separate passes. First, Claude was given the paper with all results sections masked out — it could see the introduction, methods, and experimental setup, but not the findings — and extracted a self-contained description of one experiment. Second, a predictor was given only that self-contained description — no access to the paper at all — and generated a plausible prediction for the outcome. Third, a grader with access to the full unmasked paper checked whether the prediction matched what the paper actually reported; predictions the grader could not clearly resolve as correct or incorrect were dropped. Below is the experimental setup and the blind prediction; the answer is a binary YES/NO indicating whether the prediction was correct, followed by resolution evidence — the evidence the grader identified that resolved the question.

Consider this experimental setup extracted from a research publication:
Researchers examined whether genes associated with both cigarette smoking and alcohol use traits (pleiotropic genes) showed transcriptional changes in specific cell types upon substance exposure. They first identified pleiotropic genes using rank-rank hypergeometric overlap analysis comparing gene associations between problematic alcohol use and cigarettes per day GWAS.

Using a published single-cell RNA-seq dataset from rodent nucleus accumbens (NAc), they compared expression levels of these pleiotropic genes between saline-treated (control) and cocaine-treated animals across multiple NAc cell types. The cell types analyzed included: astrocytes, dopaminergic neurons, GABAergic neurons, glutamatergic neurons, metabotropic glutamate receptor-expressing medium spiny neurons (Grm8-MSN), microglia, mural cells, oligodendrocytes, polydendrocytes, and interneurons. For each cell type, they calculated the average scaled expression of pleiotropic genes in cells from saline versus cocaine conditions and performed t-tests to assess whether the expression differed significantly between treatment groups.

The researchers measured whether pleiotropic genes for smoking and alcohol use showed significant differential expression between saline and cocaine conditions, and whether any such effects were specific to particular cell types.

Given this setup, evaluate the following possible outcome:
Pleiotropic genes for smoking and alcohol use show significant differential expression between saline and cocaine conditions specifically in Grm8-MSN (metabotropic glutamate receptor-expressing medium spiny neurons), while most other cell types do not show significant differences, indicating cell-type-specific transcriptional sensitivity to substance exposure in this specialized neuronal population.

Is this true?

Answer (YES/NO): NO